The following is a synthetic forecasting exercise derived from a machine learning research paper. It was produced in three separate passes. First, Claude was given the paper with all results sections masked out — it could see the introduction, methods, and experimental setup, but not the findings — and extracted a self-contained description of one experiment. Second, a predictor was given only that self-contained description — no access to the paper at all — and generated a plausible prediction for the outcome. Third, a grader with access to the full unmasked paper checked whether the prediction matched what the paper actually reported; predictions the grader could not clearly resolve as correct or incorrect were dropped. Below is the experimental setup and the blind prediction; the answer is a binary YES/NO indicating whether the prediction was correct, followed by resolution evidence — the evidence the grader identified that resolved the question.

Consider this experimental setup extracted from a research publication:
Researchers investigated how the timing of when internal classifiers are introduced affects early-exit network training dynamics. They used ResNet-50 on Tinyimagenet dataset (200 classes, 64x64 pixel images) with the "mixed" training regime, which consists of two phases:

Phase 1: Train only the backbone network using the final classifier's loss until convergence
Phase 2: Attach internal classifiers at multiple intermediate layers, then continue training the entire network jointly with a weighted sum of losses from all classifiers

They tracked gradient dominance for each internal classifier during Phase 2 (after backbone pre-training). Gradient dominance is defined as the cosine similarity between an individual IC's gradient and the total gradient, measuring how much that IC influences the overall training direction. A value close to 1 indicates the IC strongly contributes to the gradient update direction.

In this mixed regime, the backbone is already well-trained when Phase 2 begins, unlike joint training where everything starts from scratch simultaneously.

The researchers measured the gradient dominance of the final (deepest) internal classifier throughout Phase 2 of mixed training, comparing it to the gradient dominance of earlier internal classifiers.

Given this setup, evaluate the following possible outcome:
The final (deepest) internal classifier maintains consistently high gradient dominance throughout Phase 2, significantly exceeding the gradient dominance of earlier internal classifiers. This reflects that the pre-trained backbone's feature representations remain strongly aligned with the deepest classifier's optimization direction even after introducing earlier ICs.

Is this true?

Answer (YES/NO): YES